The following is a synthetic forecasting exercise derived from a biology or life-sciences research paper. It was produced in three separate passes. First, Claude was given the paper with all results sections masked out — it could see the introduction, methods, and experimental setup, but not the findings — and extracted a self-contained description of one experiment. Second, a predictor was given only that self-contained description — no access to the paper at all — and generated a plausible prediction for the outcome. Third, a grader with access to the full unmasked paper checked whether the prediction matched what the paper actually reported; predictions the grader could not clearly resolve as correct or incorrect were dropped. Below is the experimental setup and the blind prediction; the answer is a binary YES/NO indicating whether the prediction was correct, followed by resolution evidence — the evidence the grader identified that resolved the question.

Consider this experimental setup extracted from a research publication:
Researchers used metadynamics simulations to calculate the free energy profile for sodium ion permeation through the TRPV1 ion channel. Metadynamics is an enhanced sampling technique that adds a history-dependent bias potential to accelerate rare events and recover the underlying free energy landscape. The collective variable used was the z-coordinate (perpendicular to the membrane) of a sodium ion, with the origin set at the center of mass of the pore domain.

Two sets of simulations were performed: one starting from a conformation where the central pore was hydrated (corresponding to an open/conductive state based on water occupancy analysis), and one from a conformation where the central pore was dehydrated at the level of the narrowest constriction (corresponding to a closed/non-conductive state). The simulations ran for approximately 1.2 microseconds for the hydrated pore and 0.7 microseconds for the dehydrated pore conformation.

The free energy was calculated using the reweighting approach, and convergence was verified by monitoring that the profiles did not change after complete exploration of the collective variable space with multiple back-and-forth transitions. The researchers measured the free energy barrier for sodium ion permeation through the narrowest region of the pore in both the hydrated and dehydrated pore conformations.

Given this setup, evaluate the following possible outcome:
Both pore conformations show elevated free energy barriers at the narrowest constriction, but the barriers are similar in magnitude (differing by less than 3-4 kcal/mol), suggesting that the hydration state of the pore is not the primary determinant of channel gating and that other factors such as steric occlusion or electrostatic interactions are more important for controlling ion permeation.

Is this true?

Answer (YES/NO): NO